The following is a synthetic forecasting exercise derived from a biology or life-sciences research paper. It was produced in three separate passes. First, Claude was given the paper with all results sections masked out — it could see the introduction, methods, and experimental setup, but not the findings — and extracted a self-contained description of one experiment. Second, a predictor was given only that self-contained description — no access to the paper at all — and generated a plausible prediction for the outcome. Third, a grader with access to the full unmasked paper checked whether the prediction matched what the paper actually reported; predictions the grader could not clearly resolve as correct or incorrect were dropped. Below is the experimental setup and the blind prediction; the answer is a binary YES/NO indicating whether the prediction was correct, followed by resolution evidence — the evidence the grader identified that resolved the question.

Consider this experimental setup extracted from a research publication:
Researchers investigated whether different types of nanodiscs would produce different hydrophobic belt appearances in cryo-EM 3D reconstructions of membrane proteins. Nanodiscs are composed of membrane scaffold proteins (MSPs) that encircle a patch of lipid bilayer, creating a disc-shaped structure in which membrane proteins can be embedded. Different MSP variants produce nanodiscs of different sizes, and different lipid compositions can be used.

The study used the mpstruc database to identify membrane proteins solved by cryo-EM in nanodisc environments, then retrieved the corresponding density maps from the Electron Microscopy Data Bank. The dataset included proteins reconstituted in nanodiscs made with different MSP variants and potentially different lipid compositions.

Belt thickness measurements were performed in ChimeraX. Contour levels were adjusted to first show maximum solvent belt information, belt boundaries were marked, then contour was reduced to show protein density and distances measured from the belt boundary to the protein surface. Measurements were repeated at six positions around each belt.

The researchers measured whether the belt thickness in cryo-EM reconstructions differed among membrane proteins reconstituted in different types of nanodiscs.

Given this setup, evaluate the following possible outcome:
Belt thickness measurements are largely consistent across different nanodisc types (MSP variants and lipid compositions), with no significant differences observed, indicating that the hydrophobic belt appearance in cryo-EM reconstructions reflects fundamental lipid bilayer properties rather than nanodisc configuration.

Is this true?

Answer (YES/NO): YES